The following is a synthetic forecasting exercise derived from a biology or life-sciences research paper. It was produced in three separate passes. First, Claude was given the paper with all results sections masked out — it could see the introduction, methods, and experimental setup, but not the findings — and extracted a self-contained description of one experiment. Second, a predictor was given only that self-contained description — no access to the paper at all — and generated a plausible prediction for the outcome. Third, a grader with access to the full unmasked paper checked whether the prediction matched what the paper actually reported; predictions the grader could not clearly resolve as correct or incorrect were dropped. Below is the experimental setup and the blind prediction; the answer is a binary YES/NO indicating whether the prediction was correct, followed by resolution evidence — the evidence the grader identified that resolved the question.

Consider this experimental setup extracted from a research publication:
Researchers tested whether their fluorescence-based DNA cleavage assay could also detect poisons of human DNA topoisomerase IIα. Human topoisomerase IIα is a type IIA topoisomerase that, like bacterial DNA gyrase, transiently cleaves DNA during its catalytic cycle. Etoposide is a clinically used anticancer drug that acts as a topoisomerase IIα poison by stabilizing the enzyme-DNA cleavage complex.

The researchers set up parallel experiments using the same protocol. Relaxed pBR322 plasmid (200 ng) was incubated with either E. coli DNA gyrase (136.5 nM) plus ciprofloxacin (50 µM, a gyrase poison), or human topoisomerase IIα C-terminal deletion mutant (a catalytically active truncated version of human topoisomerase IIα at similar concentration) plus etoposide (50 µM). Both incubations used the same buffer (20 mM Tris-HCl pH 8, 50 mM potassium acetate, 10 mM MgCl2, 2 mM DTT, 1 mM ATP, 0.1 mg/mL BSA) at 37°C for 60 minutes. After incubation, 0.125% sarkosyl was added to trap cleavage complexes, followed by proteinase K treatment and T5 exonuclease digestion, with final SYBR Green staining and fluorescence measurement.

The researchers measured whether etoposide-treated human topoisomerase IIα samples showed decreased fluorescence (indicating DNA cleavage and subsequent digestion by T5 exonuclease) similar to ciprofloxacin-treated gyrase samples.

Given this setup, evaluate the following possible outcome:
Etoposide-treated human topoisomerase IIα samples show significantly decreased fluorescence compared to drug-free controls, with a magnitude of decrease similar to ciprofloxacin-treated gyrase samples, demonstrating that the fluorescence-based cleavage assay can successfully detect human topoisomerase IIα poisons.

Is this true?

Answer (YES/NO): NO